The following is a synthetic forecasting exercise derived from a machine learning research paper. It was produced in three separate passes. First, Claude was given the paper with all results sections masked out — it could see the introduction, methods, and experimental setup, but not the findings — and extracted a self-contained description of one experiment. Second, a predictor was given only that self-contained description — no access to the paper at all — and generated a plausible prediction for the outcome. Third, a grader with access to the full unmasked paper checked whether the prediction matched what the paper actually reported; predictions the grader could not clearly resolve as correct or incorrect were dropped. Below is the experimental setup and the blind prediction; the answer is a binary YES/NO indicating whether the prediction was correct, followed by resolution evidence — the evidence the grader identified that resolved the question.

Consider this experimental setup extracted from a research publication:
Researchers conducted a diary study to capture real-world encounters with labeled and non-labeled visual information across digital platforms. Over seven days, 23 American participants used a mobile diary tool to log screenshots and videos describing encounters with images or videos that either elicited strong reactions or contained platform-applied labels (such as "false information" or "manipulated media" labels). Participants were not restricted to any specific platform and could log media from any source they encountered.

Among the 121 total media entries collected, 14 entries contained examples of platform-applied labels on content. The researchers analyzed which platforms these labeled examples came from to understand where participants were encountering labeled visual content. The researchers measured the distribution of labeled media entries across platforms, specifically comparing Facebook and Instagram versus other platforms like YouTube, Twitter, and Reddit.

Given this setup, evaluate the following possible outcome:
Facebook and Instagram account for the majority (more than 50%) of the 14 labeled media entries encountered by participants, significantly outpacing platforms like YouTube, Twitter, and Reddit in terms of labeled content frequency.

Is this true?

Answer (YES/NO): YES